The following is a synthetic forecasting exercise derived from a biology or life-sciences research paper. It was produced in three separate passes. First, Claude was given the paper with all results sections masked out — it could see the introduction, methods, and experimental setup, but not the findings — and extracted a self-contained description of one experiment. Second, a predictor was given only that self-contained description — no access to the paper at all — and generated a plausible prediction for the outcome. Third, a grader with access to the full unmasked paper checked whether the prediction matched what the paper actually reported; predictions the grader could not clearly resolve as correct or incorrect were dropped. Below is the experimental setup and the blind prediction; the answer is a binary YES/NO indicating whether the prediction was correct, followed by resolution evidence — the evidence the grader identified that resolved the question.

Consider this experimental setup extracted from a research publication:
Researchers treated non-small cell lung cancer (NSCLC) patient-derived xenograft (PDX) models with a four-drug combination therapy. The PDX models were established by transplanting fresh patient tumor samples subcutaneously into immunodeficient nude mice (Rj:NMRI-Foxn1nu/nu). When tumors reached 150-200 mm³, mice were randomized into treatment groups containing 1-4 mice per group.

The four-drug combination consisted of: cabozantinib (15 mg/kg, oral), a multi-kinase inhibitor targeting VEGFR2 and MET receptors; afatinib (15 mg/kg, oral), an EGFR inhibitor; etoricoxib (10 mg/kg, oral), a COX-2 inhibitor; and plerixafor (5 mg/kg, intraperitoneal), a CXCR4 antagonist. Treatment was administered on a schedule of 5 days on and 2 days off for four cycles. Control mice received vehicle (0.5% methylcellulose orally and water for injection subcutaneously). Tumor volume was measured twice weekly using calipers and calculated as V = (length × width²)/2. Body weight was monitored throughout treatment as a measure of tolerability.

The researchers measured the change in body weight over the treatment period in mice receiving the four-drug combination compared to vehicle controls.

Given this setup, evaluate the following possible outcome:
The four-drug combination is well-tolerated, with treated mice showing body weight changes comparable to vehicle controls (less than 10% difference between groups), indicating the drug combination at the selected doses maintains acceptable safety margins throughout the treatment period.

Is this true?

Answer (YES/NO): NO